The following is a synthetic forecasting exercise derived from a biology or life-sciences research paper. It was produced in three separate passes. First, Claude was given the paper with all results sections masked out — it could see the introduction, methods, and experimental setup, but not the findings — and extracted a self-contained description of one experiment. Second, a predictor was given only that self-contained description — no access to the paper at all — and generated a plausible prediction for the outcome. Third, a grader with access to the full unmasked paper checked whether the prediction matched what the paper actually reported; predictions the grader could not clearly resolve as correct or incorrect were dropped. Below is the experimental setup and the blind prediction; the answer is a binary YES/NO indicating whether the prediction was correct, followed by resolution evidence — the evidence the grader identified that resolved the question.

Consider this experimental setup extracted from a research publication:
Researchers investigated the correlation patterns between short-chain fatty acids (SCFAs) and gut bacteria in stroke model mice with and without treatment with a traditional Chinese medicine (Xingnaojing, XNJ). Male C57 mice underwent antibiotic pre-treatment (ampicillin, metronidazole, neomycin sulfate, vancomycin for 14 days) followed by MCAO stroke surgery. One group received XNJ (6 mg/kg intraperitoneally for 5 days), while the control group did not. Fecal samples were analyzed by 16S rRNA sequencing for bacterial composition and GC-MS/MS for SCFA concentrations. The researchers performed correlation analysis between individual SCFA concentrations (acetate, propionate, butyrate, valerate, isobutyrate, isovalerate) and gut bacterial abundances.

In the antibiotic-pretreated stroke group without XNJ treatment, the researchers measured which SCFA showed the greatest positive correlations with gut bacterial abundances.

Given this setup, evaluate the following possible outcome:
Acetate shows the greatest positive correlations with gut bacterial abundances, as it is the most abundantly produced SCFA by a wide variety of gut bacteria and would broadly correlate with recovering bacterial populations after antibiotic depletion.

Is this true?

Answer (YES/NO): NO